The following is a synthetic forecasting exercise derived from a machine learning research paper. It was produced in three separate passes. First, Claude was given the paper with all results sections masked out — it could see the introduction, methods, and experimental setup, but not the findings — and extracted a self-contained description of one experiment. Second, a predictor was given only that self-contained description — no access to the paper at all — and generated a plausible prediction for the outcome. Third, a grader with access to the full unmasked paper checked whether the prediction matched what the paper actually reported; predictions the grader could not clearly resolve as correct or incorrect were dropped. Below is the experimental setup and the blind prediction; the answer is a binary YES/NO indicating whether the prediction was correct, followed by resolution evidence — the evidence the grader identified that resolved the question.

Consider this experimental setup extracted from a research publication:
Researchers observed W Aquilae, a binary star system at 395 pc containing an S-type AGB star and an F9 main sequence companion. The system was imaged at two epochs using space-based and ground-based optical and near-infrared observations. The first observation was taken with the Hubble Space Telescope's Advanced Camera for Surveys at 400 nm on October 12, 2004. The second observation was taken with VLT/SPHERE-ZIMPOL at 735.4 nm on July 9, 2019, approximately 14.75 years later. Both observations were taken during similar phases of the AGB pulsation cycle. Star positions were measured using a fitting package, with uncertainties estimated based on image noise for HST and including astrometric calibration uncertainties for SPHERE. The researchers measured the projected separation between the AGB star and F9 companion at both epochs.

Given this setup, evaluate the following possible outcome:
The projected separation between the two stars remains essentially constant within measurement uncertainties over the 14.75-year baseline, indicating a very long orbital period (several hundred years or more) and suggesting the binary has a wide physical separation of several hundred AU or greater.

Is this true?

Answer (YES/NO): NO